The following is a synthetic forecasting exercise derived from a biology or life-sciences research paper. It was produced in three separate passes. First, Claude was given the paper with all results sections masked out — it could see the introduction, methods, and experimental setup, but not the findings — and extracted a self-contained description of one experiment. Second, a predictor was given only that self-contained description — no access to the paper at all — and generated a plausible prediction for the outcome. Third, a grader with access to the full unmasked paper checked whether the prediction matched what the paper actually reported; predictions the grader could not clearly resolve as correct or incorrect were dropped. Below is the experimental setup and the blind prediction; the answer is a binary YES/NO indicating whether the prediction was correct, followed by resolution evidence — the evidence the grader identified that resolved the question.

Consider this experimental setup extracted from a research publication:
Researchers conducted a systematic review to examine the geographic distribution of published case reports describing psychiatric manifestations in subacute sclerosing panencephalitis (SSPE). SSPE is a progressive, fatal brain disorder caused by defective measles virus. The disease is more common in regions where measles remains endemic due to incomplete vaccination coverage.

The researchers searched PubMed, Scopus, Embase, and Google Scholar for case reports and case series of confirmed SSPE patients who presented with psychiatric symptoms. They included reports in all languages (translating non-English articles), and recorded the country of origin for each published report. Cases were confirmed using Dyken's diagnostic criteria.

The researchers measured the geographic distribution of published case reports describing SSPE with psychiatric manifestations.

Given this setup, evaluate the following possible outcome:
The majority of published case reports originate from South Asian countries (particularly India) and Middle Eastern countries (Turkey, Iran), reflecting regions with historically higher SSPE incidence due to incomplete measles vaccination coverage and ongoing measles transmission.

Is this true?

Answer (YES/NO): YES